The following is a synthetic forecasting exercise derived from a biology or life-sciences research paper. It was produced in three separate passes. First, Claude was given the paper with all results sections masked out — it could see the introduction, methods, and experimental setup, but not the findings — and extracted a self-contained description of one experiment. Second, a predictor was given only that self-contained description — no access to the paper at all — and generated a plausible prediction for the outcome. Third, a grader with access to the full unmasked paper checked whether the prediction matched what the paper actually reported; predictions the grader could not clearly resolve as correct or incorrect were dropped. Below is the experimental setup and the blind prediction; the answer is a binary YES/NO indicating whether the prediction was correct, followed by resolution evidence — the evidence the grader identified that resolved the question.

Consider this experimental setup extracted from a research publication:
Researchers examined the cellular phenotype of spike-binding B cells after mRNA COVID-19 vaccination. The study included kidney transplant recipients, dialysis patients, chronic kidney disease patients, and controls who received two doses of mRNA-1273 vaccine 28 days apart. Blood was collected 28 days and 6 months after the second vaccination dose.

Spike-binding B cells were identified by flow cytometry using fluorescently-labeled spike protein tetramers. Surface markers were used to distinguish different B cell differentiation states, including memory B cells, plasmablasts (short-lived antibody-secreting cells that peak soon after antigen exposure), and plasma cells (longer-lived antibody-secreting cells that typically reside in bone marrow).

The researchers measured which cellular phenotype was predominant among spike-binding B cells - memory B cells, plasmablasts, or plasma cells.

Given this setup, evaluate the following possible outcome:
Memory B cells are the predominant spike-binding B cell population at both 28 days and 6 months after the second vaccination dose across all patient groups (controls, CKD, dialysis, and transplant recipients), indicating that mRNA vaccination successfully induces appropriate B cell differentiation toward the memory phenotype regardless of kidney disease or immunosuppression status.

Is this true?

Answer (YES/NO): NO